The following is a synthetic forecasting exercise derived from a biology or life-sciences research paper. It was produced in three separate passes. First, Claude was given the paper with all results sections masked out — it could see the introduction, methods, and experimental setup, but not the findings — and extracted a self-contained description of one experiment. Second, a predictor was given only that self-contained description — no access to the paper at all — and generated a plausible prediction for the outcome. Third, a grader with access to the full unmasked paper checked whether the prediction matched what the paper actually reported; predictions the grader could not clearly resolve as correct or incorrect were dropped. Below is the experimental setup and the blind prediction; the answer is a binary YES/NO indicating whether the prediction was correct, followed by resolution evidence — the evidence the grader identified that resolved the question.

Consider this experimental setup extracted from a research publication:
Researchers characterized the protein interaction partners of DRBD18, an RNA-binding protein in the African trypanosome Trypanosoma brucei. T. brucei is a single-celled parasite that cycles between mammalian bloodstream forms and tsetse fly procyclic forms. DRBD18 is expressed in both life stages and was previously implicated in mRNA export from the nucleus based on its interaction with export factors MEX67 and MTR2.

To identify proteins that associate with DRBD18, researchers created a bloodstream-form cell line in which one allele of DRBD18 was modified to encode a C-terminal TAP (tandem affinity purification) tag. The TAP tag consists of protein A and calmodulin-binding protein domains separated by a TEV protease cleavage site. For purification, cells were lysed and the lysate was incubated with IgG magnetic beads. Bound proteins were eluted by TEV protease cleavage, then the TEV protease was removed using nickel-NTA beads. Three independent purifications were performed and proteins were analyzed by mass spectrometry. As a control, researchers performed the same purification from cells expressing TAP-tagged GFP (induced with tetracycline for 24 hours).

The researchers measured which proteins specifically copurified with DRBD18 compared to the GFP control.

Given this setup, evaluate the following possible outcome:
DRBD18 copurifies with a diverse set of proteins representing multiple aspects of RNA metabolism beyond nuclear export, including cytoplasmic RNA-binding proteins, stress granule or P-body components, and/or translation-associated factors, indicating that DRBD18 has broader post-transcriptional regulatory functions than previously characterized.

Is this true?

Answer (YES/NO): YES